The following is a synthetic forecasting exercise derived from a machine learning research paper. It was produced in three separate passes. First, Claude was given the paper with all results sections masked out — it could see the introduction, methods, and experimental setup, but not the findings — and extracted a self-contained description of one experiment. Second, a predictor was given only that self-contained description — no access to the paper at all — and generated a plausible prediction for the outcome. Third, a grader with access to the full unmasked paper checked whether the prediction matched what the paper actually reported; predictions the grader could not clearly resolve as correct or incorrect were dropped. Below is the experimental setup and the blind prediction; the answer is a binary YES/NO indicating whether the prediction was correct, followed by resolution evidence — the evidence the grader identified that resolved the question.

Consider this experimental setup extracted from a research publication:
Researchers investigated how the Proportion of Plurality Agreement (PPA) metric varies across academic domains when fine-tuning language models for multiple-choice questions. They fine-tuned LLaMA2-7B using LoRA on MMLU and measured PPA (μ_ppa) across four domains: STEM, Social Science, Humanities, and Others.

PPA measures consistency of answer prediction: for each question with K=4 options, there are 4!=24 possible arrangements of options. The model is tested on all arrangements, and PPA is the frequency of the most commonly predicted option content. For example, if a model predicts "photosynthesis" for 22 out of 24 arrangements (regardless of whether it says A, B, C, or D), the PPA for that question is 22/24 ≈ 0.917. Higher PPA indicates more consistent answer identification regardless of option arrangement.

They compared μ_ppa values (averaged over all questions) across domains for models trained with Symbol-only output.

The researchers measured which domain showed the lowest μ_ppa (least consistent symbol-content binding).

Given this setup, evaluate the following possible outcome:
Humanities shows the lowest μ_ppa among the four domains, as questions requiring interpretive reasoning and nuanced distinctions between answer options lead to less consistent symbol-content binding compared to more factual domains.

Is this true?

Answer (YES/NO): NO